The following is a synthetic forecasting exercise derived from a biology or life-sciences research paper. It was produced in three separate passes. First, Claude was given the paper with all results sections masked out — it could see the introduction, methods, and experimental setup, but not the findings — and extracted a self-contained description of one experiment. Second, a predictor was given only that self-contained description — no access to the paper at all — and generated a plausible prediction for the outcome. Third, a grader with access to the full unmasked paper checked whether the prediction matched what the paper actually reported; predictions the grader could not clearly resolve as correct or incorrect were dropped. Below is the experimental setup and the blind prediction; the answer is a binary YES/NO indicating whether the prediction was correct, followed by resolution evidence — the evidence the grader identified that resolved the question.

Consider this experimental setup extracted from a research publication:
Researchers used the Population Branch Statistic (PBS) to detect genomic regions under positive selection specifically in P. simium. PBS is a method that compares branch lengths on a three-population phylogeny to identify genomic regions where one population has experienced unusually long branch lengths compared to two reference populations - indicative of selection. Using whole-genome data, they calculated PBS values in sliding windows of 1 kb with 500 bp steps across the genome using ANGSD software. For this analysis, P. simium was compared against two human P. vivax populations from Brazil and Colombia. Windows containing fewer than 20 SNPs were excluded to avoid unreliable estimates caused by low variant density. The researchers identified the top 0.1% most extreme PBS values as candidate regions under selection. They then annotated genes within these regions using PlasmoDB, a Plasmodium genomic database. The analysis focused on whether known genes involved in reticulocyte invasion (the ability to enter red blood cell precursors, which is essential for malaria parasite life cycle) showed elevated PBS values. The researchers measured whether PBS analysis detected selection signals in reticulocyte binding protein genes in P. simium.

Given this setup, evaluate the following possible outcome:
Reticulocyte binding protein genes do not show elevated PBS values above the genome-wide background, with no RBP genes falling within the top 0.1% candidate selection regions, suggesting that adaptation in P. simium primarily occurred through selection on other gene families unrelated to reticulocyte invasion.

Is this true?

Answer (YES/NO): NO